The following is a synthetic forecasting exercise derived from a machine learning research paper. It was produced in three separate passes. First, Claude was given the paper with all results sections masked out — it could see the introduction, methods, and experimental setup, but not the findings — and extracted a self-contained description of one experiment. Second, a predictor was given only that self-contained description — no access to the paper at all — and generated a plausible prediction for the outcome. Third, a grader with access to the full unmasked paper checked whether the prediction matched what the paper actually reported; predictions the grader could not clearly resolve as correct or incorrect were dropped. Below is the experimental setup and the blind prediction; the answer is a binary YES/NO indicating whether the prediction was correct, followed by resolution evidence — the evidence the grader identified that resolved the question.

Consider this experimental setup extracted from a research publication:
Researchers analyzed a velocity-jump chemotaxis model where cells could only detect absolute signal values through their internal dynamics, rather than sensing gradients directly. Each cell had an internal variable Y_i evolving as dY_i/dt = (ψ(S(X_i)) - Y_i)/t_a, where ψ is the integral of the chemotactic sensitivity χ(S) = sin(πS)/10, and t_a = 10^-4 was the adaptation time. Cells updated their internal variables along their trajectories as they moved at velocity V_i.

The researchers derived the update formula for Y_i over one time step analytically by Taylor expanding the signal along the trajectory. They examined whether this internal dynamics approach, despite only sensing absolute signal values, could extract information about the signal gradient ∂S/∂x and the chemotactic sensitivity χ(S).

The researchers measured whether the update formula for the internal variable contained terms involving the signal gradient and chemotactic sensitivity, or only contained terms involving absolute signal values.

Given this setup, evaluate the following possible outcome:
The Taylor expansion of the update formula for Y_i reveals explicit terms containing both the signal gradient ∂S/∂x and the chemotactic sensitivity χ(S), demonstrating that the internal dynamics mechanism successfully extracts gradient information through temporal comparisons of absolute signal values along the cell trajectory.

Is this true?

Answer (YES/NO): YES